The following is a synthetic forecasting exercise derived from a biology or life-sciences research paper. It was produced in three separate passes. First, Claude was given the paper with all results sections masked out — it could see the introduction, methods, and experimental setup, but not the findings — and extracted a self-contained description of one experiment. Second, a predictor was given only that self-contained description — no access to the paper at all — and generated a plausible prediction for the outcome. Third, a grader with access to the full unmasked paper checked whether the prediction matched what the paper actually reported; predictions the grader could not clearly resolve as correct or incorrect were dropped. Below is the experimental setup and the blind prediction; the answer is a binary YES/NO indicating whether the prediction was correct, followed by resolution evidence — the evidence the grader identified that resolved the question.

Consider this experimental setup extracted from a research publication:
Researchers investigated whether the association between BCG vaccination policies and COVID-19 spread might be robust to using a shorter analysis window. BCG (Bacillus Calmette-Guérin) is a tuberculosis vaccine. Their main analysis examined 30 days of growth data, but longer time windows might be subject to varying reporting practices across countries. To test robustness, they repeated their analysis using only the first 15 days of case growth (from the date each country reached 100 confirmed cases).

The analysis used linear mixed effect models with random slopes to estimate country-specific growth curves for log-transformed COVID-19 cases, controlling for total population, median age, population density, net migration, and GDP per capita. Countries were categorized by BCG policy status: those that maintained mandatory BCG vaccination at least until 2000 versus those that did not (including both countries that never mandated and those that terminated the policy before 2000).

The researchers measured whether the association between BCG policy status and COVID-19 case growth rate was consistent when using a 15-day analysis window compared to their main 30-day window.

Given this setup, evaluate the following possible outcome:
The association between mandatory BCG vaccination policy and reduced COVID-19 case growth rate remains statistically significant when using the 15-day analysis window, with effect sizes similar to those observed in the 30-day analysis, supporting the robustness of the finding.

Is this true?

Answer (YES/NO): YES